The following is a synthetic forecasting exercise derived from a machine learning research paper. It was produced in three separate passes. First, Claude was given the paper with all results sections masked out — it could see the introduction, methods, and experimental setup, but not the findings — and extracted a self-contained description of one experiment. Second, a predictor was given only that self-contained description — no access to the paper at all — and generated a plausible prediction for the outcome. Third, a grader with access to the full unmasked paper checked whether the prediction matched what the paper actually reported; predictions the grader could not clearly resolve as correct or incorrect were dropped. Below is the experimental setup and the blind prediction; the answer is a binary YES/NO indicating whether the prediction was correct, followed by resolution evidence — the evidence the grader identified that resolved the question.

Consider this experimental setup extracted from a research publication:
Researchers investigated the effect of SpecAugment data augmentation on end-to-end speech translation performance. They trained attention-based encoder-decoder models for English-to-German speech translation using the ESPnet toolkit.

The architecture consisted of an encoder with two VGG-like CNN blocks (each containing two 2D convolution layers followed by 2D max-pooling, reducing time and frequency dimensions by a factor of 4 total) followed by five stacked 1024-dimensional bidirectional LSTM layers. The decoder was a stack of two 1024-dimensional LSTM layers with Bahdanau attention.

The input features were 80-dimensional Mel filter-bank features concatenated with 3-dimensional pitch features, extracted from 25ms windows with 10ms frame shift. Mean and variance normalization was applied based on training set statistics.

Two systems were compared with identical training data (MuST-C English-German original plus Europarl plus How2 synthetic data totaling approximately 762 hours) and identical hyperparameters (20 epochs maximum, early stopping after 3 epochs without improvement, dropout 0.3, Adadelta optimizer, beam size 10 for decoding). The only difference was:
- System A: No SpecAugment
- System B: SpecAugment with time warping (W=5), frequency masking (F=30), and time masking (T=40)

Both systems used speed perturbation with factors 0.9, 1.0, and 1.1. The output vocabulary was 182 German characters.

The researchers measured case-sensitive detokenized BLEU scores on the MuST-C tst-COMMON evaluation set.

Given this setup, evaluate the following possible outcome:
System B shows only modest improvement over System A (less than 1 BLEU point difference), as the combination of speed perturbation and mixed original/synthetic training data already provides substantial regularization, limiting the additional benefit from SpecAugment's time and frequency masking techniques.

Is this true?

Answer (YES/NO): NO